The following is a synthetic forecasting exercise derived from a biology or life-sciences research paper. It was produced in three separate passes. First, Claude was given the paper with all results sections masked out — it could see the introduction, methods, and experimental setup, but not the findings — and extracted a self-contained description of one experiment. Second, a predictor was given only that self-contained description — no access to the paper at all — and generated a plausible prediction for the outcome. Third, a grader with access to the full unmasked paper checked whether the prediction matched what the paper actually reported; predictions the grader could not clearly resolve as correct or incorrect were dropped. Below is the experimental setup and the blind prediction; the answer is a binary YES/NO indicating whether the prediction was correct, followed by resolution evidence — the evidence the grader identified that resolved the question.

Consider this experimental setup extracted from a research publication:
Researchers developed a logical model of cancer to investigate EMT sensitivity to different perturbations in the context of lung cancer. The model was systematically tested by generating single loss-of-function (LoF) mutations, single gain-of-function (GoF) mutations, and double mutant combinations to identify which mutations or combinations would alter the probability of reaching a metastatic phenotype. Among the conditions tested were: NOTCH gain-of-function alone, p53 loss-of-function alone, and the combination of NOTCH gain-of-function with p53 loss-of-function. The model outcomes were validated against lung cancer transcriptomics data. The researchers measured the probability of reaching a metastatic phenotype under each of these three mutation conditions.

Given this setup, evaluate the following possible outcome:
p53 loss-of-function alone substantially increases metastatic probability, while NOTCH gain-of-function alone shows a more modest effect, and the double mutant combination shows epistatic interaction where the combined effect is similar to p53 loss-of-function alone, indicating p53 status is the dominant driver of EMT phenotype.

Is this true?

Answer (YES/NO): NO